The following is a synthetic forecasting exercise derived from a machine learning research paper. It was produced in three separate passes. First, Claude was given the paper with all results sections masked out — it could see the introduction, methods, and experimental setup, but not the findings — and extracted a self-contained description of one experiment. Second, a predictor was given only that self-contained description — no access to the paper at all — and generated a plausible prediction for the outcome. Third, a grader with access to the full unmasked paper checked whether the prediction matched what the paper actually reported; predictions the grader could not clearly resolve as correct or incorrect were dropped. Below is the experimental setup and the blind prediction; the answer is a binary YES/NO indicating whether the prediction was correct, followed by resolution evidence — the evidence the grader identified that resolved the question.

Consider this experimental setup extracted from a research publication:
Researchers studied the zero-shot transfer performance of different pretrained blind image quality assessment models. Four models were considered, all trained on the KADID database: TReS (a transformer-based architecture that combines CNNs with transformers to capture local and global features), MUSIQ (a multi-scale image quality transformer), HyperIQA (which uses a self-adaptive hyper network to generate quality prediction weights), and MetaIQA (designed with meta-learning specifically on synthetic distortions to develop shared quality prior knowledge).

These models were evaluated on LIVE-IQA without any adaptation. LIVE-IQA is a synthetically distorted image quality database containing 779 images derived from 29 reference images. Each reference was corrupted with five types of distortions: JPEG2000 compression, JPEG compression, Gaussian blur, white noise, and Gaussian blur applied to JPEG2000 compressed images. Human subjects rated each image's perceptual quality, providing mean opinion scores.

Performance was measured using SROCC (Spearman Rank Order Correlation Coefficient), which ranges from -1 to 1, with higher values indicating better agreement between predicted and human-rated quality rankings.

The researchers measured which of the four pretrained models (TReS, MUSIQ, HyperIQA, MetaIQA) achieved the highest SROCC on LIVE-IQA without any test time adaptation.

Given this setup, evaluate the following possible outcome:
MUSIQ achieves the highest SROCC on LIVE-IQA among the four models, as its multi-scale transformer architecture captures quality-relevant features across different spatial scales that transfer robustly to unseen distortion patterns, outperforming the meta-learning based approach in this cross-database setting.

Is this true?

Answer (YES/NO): NO